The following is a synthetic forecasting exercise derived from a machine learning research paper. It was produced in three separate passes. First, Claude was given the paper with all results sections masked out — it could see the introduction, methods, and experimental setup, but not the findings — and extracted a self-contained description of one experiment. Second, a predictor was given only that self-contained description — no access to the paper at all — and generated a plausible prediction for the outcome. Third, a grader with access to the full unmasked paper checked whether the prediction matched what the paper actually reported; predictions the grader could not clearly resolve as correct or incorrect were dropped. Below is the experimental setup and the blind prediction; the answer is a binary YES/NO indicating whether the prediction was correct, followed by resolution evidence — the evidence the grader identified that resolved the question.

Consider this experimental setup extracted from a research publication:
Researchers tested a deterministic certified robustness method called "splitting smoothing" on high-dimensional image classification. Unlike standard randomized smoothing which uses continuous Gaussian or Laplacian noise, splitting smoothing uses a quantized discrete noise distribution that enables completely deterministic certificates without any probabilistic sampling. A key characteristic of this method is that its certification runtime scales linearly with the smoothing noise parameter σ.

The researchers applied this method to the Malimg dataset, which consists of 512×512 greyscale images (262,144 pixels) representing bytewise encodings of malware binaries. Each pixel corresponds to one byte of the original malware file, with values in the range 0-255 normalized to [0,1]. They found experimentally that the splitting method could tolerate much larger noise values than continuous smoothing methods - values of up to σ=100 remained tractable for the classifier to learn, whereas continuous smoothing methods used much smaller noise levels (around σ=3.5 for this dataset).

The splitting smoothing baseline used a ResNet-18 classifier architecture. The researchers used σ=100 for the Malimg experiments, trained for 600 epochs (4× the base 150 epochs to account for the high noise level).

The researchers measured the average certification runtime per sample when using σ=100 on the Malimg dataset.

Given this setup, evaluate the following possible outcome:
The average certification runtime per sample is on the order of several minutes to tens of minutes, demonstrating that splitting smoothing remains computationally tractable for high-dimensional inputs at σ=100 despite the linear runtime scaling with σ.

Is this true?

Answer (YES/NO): YES